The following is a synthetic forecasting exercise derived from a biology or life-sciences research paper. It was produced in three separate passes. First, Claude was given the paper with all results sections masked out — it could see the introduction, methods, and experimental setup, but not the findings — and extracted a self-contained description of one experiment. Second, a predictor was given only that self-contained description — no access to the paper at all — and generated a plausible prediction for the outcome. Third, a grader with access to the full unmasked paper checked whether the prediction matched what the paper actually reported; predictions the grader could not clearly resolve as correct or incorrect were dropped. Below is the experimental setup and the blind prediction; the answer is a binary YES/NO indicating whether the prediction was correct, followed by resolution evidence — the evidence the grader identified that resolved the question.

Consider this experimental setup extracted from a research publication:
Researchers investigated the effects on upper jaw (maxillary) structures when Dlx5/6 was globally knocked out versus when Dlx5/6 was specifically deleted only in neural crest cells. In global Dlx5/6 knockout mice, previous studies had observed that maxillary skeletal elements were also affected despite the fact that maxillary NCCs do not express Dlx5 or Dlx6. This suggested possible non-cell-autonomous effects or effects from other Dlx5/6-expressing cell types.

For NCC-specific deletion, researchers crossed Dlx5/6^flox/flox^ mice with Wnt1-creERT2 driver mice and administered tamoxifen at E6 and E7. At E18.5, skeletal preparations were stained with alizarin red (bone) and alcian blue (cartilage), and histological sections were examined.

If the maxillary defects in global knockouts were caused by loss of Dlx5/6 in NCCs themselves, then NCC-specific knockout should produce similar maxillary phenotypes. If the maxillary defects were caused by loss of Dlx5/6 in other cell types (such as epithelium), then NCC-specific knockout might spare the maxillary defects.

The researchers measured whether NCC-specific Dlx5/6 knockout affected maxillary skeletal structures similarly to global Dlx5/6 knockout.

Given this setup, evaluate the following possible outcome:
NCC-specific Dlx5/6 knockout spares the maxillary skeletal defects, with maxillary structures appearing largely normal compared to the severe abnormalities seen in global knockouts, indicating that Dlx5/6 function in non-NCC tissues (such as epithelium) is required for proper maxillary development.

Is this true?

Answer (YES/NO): YES